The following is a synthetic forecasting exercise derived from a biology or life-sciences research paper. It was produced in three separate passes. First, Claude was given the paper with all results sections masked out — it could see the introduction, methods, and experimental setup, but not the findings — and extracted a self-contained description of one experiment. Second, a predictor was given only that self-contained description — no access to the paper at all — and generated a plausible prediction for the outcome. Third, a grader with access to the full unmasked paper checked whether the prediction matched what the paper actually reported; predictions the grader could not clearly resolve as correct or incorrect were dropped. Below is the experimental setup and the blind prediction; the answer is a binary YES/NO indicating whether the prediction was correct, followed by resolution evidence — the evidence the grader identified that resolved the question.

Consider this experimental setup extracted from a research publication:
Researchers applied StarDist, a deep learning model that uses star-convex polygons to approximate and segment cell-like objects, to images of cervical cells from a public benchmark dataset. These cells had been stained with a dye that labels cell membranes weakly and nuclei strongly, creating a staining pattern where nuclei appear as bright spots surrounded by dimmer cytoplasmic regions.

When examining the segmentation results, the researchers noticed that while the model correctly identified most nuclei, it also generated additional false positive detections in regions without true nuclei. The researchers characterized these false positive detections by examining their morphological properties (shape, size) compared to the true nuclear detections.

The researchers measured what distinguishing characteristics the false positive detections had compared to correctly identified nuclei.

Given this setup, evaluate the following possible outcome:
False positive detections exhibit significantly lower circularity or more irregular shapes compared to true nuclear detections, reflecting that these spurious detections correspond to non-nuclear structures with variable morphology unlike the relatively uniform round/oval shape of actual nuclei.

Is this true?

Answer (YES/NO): NO